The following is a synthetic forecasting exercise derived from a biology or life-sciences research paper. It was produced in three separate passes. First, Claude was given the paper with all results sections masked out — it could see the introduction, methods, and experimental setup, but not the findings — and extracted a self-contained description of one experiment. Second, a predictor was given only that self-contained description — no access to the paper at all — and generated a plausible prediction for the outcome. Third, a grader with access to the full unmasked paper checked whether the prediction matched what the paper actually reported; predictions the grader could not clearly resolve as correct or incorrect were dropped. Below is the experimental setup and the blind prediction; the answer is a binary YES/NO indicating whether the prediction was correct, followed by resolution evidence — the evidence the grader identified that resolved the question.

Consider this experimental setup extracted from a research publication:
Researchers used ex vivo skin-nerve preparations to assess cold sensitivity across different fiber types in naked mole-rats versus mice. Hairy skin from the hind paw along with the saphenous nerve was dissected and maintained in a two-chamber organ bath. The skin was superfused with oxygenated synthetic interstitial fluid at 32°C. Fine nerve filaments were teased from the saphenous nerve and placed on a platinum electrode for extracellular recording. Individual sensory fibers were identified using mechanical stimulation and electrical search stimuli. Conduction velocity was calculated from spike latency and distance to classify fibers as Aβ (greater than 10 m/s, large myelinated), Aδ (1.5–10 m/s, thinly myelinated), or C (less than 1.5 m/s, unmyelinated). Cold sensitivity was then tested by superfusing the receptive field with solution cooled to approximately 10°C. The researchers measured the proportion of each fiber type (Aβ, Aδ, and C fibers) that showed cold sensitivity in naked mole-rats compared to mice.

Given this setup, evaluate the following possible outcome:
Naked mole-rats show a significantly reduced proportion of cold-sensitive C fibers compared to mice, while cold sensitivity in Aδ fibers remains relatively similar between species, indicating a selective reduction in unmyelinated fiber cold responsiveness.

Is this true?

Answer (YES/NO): NO